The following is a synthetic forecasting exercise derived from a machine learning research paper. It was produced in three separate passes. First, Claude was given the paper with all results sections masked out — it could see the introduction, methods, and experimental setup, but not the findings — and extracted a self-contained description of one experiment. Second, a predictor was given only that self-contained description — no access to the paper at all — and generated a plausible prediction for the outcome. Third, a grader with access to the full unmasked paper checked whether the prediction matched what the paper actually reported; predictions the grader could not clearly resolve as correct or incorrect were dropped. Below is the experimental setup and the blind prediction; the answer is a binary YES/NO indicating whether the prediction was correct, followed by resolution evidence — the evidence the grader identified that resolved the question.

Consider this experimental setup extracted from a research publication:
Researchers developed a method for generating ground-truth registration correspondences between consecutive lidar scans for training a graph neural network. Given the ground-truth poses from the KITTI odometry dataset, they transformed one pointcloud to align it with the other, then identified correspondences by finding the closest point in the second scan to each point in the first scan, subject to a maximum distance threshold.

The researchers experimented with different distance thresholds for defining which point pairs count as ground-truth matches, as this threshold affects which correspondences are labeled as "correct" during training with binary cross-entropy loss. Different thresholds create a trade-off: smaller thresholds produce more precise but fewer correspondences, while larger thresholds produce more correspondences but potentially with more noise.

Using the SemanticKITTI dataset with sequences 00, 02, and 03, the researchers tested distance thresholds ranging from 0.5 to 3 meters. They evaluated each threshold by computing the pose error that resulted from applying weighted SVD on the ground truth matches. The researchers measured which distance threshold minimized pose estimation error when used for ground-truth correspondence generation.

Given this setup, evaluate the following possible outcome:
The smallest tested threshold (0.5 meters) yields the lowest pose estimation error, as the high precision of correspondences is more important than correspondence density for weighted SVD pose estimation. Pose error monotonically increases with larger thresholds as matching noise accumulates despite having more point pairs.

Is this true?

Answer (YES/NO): NO